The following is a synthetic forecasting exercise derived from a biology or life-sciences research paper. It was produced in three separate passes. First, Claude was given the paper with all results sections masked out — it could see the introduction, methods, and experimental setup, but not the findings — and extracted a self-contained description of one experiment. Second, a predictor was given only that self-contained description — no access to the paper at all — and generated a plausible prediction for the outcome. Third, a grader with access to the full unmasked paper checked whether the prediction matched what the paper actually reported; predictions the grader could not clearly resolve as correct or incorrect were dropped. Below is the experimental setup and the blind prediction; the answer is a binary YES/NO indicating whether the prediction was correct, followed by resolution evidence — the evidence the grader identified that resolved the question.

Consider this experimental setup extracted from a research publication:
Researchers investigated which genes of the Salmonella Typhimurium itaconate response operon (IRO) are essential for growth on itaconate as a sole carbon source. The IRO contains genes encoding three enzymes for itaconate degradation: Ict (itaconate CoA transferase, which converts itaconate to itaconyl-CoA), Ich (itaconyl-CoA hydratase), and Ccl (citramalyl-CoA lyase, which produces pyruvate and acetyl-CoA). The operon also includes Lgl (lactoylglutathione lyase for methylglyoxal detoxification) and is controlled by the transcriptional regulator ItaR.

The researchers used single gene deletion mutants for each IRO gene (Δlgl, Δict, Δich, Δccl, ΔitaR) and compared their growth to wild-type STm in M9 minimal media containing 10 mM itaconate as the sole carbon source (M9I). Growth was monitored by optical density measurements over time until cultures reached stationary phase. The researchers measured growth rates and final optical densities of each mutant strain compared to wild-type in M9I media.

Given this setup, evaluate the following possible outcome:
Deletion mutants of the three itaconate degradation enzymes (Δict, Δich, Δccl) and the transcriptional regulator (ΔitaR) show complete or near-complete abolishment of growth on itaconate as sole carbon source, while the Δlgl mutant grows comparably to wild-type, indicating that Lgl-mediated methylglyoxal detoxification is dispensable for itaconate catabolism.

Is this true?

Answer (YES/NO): NO